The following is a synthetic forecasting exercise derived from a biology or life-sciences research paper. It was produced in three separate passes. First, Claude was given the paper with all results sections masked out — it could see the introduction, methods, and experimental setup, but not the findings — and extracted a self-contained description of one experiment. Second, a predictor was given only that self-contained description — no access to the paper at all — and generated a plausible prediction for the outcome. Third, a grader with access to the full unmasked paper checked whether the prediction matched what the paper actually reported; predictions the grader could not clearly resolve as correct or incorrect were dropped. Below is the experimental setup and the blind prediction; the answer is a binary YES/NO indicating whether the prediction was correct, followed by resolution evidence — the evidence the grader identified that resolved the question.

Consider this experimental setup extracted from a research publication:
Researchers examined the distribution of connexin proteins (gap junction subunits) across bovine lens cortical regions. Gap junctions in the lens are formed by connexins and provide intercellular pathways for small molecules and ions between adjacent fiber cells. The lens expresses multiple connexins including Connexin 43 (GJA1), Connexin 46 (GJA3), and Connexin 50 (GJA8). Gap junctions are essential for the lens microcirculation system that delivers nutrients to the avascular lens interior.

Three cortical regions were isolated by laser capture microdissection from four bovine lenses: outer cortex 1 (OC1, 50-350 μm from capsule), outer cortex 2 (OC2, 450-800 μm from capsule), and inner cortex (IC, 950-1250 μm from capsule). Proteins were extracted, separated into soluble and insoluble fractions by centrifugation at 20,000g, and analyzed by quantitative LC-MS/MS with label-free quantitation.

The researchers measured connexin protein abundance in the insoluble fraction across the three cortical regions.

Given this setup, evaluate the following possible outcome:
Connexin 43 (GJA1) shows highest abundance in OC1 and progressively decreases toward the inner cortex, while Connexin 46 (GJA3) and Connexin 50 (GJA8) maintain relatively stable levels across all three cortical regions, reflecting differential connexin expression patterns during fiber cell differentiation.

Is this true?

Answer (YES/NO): NO